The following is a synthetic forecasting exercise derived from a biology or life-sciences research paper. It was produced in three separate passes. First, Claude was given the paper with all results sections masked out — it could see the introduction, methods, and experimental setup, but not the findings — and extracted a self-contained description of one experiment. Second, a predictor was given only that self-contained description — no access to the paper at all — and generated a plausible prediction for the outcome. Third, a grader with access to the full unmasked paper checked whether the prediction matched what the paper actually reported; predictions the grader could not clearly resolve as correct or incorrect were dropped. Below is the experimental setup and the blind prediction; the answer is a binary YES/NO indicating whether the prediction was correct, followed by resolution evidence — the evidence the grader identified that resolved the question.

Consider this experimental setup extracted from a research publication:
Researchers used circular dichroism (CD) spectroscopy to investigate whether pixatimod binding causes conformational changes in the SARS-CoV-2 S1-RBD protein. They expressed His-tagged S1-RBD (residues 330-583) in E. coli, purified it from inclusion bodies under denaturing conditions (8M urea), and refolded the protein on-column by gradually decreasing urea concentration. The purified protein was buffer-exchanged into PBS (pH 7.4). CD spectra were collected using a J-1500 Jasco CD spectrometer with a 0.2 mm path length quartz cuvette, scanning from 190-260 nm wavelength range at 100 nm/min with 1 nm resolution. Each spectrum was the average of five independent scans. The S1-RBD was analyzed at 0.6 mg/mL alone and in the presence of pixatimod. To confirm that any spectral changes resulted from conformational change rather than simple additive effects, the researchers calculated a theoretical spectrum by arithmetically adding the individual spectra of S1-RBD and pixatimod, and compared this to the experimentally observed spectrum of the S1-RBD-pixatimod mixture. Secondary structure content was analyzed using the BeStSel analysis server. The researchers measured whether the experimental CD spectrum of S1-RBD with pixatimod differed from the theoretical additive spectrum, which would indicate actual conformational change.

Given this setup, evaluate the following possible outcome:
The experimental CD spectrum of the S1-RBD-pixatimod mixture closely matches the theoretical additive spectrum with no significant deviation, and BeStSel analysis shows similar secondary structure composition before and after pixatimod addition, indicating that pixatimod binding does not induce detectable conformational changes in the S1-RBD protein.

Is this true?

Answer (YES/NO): NO